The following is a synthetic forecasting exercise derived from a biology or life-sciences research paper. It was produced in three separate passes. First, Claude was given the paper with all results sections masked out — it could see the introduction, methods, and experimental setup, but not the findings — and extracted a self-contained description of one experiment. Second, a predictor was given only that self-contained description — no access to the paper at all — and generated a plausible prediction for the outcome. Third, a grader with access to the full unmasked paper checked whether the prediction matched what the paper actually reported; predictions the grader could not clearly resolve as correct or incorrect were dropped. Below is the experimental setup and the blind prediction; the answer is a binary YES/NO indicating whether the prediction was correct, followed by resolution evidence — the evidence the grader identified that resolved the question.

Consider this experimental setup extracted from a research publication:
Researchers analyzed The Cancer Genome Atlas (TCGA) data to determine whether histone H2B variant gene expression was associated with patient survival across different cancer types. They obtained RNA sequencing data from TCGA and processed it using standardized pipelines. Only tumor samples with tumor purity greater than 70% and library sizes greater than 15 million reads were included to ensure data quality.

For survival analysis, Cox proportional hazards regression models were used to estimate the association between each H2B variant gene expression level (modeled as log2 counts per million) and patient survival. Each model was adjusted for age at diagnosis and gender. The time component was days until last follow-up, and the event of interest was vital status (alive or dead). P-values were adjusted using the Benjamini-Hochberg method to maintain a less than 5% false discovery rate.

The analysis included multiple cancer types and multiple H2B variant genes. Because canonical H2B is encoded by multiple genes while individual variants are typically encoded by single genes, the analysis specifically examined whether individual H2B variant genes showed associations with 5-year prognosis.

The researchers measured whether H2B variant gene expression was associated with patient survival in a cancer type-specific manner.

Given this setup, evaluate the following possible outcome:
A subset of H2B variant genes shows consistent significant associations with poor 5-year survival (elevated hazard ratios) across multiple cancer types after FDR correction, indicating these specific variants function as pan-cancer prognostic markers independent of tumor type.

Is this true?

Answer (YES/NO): NO